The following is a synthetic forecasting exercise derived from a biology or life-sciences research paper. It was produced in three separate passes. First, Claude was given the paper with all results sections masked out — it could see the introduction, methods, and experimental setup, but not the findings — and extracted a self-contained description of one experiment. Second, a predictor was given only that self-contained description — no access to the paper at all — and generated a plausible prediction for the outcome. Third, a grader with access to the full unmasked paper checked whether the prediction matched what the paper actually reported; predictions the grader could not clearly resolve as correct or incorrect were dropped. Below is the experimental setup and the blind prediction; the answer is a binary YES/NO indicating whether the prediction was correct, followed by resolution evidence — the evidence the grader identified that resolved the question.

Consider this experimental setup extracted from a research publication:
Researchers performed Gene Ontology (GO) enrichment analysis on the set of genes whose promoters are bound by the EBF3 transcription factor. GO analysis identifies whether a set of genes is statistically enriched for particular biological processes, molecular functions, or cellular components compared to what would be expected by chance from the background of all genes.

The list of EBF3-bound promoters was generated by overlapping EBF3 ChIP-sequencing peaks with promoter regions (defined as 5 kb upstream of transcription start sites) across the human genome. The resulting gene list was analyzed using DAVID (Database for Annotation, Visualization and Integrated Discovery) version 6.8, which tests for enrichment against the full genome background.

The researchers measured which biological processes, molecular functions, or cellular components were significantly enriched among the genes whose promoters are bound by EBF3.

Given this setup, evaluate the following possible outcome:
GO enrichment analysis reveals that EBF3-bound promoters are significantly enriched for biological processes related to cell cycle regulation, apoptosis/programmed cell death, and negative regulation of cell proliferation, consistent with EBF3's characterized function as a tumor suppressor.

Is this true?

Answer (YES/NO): NO